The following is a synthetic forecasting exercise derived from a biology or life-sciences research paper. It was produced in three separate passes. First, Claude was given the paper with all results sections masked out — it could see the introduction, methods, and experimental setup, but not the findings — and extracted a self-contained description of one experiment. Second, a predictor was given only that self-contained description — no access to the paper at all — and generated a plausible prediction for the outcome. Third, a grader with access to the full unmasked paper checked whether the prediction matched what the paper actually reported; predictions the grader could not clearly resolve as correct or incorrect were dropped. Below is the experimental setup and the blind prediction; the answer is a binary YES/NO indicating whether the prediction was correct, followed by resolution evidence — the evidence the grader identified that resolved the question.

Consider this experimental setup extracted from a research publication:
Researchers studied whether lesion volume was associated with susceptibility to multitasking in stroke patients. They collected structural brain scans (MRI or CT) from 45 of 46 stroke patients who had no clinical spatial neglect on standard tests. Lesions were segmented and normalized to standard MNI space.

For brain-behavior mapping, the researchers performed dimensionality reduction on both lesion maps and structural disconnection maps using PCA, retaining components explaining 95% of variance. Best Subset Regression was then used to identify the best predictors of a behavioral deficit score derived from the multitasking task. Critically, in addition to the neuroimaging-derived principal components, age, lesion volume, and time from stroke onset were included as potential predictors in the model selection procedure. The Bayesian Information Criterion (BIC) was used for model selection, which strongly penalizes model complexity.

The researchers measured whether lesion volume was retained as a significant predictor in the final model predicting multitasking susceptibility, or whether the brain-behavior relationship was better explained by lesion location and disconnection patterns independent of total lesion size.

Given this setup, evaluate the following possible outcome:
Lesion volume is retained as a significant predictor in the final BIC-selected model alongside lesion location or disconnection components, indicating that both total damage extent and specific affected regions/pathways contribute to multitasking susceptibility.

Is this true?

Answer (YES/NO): YES